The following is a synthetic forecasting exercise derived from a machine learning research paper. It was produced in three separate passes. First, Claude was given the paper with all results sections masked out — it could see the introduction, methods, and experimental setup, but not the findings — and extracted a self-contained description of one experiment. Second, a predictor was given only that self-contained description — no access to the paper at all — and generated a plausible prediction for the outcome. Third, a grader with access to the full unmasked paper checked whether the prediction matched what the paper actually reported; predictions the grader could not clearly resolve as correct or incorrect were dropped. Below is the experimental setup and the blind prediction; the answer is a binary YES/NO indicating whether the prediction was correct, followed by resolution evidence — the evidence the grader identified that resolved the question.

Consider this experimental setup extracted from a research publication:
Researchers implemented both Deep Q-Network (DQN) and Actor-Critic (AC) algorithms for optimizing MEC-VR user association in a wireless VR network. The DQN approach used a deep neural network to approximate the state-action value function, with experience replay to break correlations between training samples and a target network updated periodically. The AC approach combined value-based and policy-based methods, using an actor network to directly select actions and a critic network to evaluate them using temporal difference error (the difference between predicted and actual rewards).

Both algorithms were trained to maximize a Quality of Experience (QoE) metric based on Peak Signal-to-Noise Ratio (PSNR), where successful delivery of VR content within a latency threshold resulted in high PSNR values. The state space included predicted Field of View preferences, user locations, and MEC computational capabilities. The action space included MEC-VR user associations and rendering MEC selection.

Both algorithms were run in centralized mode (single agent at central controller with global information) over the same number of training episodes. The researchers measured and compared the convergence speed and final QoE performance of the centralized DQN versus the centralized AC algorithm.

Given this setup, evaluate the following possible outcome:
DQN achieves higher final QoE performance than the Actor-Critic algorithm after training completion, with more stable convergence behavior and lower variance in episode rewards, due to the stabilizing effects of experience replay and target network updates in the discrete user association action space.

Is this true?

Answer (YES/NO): YES